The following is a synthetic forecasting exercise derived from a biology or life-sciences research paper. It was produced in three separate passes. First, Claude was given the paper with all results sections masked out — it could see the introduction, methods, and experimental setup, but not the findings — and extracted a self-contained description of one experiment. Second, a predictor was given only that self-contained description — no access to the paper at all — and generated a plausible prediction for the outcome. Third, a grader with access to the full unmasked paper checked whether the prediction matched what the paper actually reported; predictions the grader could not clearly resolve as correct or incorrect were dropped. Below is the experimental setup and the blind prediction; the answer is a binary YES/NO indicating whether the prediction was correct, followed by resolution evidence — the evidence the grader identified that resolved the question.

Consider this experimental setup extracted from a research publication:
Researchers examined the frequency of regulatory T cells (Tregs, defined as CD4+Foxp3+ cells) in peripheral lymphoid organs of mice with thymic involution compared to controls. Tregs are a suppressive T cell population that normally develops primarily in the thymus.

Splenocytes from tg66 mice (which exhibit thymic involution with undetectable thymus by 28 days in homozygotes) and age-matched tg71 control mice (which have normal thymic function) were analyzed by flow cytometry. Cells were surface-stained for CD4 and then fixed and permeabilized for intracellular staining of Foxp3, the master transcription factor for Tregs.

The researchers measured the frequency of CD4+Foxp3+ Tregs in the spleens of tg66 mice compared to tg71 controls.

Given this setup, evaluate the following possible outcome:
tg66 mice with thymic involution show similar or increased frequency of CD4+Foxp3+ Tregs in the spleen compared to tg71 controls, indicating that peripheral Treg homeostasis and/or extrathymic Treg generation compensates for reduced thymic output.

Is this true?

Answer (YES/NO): YES